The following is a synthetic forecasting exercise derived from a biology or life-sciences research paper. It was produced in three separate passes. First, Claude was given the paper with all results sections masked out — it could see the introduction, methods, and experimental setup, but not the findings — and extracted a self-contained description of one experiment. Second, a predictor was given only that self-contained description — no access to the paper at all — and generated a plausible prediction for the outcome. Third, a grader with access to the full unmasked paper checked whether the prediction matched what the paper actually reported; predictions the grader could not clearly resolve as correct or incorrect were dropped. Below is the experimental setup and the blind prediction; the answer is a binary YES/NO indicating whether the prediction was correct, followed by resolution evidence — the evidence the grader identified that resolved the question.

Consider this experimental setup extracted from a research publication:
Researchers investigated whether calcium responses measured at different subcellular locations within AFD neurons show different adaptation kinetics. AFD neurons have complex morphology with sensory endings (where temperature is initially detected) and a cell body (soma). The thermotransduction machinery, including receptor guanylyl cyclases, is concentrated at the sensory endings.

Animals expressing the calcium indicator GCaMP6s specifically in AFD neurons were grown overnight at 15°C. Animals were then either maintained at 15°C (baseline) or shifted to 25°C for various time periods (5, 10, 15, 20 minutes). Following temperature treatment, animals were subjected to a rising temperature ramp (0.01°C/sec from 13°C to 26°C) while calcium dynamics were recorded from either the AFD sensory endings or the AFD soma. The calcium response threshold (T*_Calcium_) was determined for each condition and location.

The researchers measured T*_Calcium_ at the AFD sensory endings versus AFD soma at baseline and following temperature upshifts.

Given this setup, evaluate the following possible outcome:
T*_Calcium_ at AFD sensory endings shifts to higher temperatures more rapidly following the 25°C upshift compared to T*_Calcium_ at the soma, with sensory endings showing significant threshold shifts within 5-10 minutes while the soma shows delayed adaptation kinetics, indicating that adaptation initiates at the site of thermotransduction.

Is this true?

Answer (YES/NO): NO